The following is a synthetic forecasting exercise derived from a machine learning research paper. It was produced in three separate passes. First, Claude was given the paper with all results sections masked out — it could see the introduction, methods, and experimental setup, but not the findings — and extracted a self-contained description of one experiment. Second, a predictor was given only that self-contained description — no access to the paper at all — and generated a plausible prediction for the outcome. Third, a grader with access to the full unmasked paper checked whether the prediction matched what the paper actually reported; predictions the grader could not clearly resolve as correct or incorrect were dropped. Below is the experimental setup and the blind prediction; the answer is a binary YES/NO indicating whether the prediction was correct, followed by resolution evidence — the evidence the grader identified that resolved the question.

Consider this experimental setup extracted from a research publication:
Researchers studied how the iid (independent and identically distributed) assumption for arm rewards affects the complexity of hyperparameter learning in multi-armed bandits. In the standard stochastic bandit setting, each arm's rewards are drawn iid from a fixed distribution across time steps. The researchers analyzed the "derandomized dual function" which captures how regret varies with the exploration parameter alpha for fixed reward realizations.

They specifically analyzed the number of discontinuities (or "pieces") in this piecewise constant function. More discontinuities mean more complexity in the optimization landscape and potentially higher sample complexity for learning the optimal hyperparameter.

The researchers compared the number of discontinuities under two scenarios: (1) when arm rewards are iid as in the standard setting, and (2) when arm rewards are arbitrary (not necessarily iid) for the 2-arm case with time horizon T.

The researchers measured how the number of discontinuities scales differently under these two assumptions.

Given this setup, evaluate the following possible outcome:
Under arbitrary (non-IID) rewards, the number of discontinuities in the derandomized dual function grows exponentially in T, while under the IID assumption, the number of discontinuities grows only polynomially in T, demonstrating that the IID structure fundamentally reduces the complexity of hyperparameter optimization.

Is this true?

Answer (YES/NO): YES